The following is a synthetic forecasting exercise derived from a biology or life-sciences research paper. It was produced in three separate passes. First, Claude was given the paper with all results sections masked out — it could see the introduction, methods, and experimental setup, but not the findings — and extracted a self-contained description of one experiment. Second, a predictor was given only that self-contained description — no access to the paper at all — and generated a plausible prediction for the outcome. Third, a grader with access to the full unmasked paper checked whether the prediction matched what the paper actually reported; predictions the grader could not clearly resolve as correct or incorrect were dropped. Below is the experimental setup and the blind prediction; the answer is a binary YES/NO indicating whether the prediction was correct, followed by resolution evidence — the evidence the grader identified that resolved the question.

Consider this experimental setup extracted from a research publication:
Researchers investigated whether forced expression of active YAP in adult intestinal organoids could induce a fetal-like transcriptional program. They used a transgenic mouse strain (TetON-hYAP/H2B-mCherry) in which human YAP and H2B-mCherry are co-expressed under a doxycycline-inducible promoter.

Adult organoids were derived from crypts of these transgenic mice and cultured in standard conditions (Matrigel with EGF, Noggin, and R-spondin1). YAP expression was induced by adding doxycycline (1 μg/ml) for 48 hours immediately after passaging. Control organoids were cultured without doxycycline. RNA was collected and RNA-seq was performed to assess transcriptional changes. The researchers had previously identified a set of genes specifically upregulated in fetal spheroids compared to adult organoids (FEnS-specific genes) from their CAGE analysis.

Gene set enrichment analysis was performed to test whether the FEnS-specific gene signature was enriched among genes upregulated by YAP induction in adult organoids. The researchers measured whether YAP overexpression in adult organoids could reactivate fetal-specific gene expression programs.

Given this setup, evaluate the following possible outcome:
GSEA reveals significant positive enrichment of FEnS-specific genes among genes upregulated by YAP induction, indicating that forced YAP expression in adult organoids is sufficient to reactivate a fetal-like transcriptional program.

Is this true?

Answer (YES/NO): YES